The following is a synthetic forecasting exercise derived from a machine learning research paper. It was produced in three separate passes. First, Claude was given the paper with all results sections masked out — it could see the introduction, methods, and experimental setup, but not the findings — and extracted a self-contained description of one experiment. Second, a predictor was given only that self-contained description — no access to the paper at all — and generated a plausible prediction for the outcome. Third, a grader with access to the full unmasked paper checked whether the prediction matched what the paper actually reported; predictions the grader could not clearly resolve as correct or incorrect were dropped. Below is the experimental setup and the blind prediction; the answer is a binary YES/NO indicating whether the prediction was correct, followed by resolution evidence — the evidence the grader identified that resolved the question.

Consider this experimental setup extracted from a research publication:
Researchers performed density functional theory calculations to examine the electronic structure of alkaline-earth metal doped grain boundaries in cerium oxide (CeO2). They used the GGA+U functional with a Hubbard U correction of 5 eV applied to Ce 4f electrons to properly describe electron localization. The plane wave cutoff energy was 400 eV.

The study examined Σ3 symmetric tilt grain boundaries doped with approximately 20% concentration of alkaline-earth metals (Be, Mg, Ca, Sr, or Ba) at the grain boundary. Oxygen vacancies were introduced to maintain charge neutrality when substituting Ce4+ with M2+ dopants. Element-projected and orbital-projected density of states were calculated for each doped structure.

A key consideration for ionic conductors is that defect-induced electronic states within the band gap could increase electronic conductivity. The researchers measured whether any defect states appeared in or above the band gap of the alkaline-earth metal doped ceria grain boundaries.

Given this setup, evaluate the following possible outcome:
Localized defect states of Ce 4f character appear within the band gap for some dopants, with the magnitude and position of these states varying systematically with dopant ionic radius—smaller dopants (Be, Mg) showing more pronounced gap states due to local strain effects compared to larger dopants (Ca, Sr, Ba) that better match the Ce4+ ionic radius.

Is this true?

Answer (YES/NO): NO